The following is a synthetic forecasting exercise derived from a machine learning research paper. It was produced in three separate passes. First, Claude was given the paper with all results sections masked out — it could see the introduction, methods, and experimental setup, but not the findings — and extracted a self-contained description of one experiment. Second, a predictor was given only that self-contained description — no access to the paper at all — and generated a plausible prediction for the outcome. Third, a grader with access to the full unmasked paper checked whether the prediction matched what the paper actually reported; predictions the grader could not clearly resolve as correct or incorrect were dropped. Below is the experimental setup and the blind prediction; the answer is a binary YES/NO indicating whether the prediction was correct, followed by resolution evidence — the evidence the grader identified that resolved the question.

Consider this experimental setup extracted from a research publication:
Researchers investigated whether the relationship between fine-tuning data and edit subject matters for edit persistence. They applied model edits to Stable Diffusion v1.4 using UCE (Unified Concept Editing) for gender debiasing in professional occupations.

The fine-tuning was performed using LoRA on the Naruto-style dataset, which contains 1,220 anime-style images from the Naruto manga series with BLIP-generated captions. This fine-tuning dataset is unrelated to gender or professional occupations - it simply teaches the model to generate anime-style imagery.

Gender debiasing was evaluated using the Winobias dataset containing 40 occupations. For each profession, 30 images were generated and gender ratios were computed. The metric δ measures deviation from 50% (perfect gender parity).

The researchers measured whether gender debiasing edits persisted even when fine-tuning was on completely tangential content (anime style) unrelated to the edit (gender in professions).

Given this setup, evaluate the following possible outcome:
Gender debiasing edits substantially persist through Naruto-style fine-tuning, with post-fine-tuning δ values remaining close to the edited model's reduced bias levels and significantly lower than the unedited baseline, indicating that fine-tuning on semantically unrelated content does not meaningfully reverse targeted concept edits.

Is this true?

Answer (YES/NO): NO